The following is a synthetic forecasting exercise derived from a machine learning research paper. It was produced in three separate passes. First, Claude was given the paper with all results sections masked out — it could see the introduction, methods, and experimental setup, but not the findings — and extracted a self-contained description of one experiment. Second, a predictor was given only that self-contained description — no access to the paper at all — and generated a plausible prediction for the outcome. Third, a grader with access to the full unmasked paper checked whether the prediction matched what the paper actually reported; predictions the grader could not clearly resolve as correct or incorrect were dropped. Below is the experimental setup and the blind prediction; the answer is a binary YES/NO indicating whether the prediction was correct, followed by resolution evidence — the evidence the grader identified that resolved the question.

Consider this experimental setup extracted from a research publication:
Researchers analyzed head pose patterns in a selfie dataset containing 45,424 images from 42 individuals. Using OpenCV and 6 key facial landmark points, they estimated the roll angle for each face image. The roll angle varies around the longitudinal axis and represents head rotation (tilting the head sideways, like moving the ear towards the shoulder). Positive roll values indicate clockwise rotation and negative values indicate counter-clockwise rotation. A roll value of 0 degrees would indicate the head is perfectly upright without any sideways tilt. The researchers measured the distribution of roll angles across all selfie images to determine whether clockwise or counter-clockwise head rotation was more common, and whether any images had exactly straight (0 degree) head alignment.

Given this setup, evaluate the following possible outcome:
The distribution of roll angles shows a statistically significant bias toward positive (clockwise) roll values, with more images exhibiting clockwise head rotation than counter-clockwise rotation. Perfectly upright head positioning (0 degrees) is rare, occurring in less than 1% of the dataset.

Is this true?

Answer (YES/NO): NO